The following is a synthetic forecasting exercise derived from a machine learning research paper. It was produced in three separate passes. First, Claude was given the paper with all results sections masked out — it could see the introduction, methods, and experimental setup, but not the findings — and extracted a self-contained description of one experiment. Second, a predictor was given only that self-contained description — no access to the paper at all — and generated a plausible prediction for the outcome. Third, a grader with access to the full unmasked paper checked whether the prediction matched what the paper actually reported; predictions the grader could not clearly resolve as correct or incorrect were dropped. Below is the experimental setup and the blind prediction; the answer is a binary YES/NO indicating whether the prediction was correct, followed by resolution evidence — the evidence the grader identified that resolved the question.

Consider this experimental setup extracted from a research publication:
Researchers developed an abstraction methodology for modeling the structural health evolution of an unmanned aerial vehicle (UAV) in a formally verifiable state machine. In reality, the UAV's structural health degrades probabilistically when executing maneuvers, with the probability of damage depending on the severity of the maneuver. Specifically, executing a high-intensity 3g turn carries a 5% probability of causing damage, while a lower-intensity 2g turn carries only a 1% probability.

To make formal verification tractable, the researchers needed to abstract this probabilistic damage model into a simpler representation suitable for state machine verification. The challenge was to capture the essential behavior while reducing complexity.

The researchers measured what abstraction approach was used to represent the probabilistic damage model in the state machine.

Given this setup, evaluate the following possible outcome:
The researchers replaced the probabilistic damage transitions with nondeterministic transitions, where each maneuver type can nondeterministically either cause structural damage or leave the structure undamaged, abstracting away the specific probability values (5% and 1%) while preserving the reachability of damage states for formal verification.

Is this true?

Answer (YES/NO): YES